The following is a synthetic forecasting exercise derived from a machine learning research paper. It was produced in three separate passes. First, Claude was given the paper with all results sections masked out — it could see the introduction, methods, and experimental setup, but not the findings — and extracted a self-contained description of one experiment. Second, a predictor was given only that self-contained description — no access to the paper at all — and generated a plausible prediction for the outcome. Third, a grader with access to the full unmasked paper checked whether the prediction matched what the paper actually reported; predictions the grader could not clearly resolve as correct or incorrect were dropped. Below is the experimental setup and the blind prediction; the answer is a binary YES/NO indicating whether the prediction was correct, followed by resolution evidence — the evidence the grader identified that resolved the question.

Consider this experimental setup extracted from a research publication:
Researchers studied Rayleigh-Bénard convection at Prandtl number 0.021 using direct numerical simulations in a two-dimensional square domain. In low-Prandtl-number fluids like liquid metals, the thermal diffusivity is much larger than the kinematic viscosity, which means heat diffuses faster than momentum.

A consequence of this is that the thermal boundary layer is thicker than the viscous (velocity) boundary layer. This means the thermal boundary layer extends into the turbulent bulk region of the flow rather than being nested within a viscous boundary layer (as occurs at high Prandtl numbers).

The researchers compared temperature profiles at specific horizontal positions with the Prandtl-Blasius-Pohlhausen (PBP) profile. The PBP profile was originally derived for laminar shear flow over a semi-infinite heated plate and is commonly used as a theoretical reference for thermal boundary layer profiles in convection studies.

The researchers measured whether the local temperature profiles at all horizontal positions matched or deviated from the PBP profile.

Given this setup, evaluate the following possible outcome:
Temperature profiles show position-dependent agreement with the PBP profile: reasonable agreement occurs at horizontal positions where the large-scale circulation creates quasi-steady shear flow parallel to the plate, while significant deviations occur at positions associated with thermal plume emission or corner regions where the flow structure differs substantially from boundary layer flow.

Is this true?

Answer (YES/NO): NO